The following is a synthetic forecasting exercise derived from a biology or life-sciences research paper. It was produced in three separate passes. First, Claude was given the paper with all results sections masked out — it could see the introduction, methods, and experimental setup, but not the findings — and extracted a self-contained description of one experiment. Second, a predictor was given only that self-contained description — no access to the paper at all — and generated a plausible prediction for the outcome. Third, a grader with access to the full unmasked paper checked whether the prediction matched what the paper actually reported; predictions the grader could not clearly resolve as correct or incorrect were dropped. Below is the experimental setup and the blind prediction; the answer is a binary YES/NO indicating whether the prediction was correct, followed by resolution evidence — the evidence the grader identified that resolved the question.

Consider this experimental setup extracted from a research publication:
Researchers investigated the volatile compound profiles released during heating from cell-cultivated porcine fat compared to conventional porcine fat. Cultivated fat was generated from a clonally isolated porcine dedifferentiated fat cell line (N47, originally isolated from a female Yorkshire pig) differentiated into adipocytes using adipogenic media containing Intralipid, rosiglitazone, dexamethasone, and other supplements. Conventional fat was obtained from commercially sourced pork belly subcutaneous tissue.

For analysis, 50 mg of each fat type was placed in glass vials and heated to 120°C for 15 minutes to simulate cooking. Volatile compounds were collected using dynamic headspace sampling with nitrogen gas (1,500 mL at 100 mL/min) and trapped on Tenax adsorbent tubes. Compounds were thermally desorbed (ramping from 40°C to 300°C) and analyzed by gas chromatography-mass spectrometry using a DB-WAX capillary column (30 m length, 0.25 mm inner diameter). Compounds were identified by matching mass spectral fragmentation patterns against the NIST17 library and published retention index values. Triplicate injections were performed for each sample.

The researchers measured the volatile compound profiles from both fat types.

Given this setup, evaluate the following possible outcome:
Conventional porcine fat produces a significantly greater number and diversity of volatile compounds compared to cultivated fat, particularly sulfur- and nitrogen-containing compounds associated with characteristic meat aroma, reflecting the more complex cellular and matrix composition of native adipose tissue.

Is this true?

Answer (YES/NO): NO